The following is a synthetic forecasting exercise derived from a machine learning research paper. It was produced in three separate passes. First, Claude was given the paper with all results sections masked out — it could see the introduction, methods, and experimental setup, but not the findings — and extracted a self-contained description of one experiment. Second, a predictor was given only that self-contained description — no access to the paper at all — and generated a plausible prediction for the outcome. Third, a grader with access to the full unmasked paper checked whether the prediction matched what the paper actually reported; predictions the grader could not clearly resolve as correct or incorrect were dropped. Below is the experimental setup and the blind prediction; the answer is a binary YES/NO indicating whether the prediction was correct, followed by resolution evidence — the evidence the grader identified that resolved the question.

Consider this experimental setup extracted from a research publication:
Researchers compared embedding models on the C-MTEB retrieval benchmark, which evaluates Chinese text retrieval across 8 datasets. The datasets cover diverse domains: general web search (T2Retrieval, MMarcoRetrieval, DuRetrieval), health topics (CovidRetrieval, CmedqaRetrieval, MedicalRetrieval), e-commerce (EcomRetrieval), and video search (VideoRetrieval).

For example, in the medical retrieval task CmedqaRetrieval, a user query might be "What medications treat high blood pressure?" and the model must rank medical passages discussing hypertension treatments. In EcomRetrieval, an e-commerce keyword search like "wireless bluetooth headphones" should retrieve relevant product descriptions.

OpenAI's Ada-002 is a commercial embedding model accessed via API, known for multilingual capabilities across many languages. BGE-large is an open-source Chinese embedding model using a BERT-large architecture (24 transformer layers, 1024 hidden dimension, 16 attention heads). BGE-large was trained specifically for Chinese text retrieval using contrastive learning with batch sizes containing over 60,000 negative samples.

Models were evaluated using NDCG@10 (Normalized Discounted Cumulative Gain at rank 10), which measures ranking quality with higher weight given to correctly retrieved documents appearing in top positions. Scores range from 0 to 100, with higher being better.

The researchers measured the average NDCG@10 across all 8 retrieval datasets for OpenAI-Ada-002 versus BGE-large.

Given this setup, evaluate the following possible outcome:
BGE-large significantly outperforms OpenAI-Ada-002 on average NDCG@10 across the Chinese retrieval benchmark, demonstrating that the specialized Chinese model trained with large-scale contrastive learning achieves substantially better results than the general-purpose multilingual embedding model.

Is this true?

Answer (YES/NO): YES